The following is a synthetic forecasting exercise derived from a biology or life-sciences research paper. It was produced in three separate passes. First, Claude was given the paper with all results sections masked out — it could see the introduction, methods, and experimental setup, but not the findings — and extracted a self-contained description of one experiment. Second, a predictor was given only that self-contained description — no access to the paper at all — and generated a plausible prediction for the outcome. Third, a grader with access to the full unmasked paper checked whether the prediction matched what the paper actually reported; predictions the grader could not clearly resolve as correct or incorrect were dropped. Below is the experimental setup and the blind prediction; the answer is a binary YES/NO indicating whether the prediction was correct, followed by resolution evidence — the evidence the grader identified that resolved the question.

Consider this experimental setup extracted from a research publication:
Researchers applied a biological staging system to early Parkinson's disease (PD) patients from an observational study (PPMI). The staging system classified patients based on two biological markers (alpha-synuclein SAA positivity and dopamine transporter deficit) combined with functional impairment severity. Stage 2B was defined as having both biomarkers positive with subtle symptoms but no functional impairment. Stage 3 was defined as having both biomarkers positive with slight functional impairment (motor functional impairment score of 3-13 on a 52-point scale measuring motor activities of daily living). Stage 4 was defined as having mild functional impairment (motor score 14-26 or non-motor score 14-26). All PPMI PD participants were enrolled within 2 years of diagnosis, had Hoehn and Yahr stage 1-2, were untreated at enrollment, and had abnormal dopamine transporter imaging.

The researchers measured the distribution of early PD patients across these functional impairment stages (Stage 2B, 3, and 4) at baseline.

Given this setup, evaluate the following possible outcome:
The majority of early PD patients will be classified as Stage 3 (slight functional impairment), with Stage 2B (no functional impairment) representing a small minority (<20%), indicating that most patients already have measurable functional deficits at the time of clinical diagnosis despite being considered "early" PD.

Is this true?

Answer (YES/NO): NO